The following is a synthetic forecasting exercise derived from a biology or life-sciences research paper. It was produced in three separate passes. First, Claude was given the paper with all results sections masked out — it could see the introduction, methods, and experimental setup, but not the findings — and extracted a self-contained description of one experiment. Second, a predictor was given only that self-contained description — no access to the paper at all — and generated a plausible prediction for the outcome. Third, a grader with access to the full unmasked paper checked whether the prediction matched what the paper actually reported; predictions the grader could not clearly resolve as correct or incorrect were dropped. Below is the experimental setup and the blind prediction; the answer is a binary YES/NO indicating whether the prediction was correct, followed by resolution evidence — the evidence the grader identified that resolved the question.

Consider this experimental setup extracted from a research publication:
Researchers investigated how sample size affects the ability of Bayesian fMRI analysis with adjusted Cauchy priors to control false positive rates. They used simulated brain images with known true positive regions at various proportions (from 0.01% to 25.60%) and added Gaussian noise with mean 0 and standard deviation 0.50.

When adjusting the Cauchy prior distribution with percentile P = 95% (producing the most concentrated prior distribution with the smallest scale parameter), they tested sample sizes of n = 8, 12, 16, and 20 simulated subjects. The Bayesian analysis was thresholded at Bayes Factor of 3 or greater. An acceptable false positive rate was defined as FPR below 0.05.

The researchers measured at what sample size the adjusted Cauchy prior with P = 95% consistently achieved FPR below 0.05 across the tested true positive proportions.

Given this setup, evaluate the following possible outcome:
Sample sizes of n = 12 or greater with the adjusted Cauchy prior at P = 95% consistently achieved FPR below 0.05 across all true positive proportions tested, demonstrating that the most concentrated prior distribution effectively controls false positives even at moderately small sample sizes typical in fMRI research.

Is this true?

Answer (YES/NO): YES